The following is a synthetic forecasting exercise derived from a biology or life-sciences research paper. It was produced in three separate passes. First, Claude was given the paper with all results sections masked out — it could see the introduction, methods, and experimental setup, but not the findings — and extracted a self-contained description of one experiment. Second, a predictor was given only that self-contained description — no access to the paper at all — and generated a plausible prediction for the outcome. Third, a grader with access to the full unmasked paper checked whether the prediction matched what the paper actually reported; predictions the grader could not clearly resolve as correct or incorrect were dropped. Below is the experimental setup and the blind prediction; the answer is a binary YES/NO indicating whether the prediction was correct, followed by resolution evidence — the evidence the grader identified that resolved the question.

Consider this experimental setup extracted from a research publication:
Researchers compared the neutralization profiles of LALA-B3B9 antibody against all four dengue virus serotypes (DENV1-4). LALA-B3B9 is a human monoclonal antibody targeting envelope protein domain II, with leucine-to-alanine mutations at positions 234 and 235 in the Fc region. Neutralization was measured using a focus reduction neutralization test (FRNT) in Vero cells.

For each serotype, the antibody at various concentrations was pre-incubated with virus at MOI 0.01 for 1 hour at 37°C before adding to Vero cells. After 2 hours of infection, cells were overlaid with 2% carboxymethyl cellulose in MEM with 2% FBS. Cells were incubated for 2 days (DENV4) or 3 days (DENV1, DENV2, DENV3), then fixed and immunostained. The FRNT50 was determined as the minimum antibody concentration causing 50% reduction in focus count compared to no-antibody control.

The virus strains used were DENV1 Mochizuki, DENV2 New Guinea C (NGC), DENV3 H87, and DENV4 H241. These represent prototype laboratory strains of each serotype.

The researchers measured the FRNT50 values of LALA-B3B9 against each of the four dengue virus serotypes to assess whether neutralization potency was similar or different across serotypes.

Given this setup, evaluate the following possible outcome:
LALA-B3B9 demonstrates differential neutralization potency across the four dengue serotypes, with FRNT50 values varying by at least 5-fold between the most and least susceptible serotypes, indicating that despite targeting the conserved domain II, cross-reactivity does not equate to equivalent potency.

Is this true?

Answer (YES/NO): YES